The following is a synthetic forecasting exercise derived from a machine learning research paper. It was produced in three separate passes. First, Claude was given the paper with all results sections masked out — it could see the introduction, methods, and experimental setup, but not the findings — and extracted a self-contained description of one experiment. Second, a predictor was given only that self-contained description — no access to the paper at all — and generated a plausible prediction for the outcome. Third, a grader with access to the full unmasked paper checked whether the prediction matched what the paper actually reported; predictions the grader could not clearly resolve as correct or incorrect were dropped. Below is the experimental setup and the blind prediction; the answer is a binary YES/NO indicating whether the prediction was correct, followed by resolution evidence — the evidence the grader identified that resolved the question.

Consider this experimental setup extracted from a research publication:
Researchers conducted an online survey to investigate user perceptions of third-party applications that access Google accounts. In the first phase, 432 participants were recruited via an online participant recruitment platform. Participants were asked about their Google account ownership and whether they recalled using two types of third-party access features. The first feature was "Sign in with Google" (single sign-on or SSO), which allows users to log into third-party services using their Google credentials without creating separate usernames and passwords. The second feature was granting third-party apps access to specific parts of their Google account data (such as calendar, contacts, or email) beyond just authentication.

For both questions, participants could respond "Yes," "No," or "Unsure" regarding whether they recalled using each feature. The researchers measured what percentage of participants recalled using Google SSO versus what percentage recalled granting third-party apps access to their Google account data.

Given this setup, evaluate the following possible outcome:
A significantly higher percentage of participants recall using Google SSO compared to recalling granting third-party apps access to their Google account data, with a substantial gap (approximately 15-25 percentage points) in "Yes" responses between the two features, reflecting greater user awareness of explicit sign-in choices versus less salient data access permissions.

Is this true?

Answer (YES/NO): NO